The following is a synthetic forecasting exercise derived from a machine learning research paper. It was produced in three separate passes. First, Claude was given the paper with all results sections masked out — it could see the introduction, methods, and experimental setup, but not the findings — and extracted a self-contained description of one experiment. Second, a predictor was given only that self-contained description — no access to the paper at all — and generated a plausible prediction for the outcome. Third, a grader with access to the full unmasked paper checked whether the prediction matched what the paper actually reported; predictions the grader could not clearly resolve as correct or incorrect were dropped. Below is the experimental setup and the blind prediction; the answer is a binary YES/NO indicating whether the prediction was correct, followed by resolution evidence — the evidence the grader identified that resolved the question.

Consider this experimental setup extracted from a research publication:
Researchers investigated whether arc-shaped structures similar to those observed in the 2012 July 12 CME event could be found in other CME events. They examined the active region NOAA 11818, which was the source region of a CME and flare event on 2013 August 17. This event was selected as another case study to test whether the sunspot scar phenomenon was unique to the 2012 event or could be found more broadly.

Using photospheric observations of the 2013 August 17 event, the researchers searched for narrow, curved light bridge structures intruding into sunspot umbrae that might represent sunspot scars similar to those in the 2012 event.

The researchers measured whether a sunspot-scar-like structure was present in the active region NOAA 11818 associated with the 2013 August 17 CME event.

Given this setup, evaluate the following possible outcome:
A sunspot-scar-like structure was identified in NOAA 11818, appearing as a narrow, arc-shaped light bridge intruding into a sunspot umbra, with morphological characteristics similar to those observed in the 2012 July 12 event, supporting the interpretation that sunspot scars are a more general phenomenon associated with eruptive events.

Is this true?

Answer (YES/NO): YES